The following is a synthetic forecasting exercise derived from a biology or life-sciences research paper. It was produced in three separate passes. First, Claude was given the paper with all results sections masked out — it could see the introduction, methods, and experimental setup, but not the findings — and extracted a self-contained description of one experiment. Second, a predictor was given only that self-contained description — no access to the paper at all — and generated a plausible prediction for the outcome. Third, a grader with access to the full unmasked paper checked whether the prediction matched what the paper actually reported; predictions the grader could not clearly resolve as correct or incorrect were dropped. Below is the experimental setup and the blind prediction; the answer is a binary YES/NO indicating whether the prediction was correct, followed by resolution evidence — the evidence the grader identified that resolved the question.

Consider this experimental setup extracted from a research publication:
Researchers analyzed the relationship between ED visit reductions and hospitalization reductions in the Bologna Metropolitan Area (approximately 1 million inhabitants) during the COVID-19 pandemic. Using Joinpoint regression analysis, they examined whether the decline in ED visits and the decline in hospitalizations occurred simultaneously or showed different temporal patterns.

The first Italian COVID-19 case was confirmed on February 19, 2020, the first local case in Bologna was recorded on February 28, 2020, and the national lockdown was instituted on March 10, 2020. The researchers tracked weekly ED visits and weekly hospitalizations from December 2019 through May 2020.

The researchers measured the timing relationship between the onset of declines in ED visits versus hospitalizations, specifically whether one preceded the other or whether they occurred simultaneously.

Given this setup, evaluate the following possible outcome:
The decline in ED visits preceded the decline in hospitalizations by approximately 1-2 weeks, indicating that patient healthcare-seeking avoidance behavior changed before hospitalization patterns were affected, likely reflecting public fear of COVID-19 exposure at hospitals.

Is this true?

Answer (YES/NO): NO